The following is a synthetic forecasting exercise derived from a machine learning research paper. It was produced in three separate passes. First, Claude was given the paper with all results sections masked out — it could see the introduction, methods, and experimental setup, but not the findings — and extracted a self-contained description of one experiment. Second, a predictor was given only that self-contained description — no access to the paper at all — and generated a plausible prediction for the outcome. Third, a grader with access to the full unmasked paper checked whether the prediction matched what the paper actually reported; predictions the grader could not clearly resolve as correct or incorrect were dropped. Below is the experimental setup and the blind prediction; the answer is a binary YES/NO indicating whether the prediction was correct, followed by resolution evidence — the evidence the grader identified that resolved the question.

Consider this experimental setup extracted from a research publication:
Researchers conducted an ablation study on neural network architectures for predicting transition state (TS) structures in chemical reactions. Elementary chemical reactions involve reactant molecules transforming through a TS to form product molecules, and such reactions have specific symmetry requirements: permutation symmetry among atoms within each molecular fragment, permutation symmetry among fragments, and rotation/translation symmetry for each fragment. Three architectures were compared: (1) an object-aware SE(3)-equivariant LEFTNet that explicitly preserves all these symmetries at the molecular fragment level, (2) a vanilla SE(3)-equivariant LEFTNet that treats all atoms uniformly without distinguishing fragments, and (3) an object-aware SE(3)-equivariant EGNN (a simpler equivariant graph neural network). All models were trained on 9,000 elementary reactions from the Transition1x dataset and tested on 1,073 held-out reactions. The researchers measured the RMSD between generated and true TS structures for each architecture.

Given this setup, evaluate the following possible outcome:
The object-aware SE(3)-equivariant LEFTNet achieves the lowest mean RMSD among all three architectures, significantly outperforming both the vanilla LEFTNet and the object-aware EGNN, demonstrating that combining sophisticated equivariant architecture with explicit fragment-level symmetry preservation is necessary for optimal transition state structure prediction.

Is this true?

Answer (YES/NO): YES